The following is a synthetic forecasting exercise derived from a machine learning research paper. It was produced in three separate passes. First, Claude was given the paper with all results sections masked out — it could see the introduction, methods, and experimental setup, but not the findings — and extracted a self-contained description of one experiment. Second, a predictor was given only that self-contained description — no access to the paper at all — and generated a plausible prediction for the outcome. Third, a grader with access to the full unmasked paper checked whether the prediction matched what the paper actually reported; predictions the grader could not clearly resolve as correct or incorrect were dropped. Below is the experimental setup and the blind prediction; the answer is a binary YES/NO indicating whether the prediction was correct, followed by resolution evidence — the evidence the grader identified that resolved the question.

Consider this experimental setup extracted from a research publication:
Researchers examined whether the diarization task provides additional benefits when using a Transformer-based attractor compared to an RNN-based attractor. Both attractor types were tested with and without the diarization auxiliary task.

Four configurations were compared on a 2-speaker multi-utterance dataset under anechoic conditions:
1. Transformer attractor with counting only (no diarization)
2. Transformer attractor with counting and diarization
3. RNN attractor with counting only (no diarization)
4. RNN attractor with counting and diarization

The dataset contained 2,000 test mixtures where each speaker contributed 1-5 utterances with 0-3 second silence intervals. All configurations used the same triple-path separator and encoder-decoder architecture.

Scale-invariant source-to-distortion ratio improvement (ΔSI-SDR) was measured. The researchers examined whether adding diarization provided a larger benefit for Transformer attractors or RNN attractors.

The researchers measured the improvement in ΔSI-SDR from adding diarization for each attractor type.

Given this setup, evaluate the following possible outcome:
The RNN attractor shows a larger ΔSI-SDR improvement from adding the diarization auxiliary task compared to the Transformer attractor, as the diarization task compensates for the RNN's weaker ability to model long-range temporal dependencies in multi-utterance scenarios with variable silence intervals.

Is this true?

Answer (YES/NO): NO